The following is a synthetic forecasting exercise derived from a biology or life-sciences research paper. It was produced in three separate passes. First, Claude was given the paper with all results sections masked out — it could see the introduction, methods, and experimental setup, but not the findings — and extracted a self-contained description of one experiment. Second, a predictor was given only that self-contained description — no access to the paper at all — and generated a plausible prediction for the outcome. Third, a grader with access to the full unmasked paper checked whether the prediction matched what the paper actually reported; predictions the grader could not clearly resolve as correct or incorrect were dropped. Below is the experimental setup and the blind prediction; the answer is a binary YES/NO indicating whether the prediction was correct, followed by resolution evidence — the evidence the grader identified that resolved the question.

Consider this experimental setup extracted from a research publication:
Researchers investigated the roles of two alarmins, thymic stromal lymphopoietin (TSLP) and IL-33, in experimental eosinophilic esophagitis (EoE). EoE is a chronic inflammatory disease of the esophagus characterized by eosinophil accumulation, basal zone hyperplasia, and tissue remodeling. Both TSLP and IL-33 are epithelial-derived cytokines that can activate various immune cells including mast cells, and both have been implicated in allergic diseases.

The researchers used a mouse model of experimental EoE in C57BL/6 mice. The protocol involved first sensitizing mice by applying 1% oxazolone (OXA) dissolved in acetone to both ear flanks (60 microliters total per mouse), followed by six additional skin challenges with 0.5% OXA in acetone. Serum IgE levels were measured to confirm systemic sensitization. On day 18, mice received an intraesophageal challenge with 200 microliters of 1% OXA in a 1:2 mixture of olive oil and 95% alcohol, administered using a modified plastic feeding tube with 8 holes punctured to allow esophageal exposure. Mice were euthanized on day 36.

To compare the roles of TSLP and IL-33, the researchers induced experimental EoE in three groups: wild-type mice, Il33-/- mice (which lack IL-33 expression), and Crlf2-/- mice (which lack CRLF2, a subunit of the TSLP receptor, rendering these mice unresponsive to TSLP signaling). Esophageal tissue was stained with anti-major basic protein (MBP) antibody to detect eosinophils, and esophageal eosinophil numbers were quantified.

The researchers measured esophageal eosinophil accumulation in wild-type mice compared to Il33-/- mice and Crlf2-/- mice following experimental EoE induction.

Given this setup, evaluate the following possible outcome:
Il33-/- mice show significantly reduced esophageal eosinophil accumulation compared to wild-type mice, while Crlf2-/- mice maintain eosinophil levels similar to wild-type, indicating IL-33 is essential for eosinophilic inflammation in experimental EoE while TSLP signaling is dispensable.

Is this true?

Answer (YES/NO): NO